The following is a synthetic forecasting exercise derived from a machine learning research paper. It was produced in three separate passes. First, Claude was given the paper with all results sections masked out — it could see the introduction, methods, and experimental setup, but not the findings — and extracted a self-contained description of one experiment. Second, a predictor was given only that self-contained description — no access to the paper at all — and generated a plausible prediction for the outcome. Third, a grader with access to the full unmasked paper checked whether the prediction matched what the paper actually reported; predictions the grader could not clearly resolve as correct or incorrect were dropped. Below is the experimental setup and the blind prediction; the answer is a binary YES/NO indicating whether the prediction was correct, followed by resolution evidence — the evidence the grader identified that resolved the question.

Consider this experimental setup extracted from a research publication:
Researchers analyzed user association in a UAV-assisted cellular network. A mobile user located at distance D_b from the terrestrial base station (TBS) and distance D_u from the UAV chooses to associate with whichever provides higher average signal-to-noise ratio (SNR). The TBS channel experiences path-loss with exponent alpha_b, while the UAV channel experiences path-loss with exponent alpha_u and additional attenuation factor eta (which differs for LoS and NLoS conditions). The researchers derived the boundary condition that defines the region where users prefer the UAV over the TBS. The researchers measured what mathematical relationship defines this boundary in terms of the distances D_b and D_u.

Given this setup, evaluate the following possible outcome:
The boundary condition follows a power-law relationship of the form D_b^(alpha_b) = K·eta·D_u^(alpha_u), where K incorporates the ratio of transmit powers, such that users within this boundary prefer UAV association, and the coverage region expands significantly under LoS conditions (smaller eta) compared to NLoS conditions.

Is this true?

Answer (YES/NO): YES